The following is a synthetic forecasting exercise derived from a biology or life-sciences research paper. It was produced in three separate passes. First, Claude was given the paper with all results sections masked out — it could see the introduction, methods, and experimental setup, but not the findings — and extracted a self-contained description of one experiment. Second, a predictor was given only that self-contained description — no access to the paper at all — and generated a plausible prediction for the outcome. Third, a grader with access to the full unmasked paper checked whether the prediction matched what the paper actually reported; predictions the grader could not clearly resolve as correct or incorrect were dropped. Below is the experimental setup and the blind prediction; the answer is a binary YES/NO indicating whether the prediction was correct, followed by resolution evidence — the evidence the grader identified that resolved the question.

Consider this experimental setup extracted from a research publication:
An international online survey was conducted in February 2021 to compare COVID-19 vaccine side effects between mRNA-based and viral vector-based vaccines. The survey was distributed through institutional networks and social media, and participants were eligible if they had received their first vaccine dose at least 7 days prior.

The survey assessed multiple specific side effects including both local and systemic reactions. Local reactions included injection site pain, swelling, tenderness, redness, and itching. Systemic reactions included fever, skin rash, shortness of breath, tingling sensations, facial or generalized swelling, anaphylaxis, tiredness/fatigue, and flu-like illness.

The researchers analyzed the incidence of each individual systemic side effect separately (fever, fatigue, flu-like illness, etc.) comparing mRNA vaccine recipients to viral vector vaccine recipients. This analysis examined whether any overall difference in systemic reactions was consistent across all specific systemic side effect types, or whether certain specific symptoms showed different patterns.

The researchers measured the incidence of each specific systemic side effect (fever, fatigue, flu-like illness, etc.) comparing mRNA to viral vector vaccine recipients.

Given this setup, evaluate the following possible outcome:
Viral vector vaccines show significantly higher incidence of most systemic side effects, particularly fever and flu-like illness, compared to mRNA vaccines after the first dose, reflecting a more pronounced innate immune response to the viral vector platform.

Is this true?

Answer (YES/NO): YES